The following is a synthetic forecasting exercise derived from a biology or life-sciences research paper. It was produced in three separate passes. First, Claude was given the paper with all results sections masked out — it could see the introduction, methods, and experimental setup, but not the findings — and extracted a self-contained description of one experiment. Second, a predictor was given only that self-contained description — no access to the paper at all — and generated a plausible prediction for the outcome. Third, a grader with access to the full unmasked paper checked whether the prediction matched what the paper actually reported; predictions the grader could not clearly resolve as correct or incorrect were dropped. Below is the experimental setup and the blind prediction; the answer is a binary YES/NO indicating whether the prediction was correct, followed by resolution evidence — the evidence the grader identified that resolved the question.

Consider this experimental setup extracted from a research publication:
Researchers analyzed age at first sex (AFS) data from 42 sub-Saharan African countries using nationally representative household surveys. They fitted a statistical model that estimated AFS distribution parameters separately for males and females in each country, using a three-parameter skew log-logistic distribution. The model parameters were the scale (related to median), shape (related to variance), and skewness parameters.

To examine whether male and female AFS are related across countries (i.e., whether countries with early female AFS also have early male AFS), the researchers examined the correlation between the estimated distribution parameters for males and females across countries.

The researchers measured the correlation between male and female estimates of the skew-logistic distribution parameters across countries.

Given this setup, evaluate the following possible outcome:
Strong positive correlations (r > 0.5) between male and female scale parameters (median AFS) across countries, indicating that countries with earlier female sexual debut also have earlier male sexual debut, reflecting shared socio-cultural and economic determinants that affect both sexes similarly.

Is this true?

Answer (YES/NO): YES